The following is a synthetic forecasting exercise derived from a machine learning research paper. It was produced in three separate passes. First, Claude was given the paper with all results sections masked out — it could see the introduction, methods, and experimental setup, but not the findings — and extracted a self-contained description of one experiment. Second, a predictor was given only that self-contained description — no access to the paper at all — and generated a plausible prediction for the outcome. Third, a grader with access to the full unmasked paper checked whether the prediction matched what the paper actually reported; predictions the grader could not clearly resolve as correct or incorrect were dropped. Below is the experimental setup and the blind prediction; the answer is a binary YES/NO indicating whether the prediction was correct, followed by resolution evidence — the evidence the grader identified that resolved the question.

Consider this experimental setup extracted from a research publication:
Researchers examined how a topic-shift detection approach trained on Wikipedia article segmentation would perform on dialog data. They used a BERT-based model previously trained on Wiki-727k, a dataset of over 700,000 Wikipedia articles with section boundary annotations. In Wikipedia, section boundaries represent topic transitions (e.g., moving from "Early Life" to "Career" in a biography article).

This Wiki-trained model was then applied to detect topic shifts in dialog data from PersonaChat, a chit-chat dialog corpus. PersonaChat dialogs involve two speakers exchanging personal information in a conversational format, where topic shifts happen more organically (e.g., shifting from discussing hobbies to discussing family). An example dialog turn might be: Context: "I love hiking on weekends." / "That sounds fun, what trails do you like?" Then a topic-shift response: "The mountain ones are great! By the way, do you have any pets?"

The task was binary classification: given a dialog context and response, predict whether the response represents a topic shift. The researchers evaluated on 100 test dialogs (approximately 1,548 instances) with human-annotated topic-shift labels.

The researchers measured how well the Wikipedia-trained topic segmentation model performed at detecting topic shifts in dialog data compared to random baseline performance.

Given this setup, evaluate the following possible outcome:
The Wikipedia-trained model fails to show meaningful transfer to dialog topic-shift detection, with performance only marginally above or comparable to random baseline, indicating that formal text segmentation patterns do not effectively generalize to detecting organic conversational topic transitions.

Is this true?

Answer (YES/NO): NO